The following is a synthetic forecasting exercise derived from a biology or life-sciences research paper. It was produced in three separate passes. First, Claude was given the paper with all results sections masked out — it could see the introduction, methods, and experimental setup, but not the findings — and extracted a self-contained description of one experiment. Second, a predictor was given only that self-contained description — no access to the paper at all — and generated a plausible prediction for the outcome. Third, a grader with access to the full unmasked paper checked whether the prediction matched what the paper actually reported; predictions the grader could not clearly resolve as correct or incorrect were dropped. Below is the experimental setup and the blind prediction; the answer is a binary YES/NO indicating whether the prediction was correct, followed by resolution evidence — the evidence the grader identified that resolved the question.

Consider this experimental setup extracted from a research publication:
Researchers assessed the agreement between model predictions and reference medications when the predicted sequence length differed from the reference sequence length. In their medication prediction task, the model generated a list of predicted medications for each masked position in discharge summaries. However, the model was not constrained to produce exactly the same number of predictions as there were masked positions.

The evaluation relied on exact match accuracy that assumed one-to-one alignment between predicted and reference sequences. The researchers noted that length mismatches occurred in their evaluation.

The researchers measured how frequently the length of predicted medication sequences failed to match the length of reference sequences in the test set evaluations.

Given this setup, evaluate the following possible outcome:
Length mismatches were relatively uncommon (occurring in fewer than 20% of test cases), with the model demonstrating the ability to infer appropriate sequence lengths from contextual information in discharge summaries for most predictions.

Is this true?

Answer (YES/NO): NO